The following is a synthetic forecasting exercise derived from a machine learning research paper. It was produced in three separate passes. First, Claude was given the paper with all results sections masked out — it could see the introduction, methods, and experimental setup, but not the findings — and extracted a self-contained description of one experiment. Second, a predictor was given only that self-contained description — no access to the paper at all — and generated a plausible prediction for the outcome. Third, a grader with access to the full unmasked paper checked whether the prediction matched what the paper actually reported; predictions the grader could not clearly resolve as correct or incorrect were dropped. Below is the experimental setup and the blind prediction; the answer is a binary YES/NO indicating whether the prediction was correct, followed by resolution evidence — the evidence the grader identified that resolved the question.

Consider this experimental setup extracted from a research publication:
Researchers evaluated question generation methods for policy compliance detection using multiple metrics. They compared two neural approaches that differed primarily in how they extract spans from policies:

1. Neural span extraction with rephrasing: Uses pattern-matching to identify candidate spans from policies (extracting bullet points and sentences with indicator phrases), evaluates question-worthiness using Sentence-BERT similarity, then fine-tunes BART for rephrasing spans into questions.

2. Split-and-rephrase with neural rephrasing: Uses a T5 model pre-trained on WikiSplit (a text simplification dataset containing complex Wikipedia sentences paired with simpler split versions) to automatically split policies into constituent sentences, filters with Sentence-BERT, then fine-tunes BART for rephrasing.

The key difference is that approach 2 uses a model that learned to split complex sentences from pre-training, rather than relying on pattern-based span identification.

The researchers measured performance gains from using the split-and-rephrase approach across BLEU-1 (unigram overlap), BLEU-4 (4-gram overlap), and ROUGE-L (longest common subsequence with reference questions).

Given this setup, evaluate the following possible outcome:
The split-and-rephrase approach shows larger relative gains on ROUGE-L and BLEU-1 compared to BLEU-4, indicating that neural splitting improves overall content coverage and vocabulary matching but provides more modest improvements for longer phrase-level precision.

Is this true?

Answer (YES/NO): NO